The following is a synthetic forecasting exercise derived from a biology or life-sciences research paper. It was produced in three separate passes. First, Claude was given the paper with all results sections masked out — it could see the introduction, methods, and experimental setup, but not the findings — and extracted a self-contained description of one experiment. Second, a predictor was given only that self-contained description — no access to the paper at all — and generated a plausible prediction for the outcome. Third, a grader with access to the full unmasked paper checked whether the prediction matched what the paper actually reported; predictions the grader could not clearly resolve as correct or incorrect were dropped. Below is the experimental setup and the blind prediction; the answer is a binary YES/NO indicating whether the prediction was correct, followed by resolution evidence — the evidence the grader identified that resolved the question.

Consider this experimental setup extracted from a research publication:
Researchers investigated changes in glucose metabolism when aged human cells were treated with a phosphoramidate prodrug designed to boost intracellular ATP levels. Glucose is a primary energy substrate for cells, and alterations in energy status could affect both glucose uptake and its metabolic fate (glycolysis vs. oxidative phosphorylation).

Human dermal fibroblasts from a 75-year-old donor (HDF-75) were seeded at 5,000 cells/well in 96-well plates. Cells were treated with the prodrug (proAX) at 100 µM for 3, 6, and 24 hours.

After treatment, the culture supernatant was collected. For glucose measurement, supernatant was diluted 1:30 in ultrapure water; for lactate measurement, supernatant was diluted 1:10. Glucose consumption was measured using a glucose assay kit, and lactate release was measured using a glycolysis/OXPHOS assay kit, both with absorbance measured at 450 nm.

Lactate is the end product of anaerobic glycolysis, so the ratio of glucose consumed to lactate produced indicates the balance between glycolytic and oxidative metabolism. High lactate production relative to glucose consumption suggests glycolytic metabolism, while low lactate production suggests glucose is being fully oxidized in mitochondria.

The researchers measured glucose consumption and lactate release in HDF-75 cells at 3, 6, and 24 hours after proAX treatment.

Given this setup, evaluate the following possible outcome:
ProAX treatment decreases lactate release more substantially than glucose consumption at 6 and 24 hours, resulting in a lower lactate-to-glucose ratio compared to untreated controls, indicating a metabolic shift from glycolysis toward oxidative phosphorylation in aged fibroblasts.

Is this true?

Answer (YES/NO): NO